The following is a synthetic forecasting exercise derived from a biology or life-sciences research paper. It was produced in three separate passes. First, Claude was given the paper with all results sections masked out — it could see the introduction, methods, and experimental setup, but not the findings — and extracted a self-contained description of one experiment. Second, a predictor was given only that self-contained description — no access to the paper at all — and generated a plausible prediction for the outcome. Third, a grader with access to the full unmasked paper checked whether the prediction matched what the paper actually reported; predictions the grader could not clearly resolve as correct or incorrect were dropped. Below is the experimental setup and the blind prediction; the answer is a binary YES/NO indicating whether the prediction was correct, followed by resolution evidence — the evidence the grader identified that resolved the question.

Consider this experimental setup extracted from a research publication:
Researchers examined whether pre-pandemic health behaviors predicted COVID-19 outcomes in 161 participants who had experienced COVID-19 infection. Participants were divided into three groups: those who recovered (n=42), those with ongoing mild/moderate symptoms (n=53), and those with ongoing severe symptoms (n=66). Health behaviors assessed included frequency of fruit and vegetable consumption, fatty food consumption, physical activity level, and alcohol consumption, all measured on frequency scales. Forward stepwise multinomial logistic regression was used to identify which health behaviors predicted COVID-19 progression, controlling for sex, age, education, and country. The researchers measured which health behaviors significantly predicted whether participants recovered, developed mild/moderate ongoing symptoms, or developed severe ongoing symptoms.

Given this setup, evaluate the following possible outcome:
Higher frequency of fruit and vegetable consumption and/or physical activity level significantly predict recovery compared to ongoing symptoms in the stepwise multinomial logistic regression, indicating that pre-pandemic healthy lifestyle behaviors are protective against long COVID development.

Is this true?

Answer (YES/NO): NO